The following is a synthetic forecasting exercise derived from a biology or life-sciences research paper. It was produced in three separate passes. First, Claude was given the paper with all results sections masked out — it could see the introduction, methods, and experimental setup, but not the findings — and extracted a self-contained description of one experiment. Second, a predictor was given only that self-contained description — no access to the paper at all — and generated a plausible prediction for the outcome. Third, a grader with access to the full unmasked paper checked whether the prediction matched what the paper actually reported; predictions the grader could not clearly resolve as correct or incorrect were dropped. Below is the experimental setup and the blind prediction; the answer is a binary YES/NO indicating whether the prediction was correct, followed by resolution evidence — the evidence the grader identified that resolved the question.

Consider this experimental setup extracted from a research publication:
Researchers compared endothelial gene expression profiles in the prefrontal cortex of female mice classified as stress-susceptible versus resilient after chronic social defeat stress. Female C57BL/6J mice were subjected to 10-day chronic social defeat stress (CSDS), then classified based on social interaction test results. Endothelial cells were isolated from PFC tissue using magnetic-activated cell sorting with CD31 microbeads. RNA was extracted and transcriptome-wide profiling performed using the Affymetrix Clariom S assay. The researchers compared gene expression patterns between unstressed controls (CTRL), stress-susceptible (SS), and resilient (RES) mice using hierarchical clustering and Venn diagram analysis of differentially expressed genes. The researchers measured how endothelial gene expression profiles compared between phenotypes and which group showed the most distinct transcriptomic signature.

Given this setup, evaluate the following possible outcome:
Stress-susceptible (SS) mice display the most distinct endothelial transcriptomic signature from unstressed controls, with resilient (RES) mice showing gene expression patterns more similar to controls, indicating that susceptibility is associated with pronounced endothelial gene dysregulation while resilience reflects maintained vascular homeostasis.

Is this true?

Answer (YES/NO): NO